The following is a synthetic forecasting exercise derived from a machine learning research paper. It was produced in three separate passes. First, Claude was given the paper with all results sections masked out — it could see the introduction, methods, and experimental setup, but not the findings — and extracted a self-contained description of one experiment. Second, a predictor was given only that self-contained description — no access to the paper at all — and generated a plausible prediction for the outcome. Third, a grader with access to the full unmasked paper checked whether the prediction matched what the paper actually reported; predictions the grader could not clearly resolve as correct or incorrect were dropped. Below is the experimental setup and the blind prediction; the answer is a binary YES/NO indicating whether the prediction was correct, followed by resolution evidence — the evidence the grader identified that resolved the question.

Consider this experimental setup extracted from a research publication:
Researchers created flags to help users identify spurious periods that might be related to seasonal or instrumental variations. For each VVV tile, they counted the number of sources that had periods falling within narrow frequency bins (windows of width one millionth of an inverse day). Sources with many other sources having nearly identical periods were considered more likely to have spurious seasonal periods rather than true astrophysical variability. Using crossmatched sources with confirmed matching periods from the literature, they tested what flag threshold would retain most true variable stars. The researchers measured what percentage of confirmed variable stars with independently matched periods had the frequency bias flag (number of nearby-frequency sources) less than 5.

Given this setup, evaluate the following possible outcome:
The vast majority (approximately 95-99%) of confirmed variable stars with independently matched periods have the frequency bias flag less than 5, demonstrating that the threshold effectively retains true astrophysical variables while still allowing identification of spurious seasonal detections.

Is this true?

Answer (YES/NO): YES